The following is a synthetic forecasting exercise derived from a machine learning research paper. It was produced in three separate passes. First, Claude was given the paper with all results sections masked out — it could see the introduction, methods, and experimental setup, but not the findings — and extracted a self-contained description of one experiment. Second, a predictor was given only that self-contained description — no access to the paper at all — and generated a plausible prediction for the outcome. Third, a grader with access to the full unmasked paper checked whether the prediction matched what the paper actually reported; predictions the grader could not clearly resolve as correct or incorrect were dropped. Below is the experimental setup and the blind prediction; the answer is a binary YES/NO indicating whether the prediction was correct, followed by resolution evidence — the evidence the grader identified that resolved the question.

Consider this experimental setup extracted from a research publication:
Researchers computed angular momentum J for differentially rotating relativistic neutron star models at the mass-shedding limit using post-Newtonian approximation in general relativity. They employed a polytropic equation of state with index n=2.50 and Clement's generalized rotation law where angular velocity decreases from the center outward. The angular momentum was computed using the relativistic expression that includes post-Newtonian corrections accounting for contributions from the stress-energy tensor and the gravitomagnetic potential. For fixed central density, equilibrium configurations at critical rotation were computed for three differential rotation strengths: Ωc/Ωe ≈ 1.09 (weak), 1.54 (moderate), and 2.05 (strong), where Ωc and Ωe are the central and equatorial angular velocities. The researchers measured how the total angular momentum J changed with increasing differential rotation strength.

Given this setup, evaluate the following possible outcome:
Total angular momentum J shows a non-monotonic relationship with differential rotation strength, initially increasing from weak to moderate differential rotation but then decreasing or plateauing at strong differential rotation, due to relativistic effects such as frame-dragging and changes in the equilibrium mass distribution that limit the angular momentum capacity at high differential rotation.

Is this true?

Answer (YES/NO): NO